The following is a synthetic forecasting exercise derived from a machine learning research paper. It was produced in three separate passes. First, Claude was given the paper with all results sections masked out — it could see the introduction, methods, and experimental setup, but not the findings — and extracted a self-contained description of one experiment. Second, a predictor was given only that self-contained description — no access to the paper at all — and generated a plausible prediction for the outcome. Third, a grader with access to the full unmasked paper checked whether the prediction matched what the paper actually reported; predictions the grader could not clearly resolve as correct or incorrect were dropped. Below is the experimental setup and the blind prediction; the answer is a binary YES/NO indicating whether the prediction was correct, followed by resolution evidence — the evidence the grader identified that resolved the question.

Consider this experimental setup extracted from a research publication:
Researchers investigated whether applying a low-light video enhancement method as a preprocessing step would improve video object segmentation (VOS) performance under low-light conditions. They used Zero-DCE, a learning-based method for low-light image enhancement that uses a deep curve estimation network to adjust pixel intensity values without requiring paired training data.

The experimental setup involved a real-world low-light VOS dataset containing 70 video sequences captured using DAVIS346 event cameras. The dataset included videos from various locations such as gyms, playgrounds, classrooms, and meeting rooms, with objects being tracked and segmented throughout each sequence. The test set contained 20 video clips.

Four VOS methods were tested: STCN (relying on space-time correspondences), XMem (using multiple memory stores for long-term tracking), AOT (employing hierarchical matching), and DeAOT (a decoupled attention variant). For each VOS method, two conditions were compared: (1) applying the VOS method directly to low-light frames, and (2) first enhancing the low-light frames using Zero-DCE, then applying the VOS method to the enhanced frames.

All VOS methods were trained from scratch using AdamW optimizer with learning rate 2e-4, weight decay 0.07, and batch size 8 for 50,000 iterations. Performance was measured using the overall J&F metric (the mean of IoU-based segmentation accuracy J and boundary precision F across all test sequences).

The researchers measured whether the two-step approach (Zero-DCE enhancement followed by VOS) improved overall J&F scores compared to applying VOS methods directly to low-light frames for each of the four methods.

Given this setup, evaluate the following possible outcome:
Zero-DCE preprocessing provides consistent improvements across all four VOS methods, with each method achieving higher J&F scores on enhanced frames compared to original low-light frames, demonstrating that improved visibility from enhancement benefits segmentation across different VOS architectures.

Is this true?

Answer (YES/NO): NO